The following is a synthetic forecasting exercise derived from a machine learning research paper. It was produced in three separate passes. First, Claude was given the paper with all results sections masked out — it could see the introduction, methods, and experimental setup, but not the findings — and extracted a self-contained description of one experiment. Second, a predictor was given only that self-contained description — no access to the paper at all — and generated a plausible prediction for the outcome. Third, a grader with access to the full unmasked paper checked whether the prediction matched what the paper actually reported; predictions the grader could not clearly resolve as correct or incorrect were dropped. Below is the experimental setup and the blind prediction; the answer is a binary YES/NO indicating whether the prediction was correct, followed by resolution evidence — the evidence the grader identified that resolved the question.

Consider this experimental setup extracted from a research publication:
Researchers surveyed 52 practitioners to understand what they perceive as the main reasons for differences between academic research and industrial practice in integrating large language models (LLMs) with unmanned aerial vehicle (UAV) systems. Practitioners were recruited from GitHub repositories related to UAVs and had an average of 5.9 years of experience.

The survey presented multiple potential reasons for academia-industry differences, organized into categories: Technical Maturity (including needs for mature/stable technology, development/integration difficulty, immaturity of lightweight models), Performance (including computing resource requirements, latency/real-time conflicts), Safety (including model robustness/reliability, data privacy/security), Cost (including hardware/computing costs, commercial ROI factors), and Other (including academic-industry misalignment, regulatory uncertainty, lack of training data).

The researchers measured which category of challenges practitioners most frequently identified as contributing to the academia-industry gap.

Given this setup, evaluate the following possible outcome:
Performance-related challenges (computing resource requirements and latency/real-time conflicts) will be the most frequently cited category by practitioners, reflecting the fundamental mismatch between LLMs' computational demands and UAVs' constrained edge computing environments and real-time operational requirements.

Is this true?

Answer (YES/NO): NO